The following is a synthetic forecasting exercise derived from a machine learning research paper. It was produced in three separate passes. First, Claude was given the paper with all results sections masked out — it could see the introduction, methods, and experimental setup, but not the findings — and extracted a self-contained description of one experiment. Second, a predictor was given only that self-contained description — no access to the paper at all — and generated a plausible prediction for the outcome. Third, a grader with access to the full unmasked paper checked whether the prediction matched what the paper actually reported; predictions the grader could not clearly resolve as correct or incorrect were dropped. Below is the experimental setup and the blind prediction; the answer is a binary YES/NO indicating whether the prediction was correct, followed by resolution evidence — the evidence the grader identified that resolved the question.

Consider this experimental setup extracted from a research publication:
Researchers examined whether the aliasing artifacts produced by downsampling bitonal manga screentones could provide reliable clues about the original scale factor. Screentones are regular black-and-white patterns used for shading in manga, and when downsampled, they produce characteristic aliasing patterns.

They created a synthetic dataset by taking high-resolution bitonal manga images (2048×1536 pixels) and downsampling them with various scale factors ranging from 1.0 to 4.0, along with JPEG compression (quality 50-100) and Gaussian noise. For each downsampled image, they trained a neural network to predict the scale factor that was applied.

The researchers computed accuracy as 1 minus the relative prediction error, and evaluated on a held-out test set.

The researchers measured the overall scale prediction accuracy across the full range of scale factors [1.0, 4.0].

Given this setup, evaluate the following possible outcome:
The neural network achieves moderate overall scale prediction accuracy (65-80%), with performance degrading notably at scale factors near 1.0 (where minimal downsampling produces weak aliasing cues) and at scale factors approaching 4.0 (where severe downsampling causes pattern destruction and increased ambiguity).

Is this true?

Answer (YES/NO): NO